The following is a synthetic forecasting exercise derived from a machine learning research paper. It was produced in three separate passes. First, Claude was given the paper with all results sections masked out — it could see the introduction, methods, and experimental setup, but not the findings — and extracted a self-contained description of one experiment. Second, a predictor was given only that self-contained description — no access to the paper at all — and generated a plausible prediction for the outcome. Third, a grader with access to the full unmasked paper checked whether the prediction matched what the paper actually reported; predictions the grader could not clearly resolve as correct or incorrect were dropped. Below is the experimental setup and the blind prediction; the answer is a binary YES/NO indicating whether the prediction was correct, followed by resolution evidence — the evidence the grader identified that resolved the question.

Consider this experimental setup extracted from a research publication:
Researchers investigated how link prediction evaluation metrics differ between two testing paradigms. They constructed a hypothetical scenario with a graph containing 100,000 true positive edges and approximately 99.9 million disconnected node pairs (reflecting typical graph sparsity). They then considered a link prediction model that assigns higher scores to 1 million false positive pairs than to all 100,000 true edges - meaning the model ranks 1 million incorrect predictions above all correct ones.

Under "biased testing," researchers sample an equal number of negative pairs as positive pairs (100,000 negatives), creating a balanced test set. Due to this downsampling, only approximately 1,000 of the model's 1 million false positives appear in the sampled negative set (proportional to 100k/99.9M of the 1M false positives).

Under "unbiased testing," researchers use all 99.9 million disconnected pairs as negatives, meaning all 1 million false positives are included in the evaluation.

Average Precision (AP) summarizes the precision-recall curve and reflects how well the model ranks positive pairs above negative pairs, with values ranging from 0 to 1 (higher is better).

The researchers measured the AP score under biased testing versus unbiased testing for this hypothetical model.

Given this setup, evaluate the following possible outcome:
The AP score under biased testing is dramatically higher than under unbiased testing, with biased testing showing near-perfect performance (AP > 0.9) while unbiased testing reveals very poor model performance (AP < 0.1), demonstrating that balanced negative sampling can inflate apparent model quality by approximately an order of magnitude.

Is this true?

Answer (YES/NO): YES